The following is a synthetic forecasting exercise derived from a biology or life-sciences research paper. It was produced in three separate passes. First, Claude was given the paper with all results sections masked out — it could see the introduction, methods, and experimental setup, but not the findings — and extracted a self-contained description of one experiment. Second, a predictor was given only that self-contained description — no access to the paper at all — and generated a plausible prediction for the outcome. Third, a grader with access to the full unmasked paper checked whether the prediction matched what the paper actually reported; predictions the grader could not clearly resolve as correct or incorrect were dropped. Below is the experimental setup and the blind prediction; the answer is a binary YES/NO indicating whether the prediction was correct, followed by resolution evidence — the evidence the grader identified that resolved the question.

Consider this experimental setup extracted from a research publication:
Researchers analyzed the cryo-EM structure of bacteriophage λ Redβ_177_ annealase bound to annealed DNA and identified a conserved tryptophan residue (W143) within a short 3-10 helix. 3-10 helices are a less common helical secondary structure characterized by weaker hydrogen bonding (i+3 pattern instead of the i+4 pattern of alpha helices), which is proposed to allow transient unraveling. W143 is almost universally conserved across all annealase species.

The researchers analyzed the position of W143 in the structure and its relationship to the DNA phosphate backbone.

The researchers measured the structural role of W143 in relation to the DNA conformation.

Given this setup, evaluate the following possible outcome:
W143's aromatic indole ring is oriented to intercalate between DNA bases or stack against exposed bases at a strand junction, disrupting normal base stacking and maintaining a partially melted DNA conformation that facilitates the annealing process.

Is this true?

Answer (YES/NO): NO